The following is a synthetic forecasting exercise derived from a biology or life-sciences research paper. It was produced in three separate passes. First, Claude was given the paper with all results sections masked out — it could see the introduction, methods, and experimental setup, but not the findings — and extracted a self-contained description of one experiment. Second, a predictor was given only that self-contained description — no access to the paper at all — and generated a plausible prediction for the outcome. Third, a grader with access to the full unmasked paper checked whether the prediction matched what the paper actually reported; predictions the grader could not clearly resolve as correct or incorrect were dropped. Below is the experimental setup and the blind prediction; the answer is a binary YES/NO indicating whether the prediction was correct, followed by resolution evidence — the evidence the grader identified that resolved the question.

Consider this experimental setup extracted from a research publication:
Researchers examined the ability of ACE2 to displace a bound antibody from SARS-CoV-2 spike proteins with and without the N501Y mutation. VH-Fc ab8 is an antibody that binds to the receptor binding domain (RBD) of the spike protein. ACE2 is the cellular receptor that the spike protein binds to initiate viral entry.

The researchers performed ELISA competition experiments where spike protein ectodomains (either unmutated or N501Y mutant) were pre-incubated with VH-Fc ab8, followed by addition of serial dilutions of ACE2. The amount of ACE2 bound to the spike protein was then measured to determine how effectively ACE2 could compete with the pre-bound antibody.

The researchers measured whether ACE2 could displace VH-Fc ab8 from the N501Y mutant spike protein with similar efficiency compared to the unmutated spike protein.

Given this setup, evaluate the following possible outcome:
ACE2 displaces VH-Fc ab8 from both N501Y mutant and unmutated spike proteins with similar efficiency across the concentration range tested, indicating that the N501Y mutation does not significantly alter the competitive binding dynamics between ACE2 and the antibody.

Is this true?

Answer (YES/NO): YES